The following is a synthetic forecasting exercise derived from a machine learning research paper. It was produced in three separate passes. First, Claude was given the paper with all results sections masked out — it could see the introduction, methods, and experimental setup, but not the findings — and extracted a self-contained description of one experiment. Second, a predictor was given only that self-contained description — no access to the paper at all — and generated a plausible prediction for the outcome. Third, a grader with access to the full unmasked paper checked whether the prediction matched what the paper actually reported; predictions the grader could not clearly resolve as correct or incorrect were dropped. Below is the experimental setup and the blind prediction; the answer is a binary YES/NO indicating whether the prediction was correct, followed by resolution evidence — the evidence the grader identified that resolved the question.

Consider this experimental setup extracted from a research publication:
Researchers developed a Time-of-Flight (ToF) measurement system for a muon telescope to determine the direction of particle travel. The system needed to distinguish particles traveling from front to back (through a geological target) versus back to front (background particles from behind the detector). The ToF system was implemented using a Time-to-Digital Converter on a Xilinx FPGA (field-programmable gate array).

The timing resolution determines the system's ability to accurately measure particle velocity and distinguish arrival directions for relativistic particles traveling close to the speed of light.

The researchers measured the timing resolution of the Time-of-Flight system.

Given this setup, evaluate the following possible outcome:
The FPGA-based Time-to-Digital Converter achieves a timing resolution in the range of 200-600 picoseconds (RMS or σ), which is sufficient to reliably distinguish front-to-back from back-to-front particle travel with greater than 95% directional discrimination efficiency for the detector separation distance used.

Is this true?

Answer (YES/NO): NO